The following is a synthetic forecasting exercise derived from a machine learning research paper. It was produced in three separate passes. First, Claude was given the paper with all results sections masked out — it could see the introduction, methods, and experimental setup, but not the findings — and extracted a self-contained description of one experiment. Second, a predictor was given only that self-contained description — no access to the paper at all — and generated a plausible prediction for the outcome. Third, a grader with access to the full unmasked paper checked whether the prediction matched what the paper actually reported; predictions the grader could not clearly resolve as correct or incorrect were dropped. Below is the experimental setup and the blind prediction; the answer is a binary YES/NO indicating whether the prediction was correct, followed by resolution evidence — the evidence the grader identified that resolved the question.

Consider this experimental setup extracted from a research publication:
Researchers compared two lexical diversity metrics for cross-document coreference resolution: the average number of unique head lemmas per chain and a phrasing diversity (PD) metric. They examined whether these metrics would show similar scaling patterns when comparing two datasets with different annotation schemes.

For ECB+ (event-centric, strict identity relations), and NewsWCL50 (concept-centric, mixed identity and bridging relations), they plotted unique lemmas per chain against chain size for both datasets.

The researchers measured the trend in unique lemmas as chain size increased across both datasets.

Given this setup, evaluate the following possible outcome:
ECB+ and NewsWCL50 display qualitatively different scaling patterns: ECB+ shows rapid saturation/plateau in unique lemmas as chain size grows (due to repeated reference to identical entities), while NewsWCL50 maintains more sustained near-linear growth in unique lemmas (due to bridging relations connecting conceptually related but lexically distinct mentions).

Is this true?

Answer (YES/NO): NO